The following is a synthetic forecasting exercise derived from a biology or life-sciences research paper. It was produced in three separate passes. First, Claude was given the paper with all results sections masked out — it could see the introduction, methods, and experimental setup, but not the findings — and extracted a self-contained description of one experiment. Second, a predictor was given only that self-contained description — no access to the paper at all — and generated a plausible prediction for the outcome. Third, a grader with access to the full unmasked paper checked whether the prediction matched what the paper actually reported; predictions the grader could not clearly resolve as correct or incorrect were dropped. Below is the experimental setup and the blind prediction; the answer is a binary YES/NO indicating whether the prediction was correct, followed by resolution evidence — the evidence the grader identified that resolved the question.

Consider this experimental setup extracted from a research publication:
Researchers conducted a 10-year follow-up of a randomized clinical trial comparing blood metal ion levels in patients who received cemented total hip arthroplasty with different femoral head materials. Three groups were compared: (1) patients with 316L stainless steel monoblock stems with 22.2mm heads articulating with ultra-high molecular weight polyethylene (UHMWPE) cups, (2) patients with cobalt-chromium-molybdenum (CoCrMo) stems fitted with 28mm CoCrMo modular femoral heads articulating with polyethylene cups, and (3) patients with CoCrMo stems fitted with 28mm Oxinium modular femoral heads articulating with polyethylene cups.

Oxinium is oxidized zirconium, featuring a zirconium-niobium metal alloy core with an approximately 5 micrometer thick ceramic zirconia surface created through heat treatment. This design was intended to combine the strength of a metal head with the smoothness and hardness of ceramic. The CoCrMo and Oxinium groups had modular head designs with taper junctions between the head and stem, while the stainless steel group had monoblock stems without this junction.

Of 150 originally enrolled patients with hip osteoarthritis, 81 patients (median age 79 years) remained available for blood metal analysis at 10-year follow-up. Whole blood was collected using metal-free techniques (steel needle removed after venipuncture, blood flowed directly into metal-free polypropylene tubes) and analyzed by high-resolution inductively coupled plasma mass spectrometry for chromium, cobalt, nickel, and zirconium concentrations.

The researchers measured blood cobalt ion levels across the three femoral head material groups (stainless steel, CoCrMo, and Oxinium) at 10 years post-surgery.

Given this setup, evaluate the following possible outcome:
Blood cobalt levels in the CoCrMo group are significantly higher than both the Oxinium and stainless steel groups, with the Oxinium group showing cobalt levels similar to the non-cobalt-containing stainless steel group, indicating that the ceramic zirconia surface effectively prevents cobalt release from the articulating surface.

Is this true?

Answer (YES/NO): NO